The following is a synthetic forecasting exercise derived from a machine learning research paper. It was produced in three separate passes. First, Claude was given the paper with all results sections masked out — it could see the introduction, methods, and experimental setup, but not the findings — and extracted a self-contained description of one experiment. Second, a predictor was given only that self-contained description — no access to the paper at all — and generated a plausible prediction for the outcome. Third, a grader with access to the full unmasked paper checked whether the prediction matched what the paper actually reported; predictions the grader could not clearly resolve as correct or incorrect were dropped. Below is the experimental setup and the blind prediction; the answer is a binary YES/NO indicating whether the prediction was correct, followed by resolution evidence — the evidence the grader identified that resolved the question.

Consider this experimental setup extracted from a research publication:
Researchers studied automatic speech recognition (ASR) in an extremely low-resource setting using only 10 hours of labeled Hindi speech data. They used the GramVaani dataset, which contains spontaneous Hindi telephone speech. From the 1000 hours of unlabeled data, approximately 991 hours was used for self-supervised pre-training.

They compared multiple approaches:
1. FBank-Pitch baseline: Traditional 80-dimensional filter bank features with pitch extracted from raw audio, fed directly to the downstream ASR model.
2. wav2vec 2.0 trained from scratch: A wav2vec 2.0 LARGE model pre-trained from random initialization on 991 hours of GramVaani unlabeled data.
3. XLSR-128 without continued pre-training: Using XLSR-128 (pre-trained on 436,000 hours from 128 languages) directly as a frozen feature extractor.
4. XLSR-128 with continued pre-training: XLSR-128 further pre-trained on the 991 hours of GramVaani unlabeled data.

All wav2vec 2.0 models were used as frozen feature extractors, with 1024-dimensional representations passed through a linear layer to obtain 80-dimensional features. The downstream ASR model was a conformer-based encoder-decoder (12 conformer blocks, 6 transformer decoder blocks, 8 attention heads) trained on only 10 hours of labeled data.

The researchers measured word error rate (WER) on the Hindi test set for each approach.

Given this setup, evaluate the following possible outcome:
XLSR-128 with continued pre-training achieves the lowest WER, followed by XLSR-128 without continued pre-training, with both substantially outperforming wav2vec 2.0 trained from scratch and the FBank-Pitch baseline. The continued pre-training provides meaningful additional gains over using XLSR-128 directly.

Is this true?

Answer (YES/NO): NO